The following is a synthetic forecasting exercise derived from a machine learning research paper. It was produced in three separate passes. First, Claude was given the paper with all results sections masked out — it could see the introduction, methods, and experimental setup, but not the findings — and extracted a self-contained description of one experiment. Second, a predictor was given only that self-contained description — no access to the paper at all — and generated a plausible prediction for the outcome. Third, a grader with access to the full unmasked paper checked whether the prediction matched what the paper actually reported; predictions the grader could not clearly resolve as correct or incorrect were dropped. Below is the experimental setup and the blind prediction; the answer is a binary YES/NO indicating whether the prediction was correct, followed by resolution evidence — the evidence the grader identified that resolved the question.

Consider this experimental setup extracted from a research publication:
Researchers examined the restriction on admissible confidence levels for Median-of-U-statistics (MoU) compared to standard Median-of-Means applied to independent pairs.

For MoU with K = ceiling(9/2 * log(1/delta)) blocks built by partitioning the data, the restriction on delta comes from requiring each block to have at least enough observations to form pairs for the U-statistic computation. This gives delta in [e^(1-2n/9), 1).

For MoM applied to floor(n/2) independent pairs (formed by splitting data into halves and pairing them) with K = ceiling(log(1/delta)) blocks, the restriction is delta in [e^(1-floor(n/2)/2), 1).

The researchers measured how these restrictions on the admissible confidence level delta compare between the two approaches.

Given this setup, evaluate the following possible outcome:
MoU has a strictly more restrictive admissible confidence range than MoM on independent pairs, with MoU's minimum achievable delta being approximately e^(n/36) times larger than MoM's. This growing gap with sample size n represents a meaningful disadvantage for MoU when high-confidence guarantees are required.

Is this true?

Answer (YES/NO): NO